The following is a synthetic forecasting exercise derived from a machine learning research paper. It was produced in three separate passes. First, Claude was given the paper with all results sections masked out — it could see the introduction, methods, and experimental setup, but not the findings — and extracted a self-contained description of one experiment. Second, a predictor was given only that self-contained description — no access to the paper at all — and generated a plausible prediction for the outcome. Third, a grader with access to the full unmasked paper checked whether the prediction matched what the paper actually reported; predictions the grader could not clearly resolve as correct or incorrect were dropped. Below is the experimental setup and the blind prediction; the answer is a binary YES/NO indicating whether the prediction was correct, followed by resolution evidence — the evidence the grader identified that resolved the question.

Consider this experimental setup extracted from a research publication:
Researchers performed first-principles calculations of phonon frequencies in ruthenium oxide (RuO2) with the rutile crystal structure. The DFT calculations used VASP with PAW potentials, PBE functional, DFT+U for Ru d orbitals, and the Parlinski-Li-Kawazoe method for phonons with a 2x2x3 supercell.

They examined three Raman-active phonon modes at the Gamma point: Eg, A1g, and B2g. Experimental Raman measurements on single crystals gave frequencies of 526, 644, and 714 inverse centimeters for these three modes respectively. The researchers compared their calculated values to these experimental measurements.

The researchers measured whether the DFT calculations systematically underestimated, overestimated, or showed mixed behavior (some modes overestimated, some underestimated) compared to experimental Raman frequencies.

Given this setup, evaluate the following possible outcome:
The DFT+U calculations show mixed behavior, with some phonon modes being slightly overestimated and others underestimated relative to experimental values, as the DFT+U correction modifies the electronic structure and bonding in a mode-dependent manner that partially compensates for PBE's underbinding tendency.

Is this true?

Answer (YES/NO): YES